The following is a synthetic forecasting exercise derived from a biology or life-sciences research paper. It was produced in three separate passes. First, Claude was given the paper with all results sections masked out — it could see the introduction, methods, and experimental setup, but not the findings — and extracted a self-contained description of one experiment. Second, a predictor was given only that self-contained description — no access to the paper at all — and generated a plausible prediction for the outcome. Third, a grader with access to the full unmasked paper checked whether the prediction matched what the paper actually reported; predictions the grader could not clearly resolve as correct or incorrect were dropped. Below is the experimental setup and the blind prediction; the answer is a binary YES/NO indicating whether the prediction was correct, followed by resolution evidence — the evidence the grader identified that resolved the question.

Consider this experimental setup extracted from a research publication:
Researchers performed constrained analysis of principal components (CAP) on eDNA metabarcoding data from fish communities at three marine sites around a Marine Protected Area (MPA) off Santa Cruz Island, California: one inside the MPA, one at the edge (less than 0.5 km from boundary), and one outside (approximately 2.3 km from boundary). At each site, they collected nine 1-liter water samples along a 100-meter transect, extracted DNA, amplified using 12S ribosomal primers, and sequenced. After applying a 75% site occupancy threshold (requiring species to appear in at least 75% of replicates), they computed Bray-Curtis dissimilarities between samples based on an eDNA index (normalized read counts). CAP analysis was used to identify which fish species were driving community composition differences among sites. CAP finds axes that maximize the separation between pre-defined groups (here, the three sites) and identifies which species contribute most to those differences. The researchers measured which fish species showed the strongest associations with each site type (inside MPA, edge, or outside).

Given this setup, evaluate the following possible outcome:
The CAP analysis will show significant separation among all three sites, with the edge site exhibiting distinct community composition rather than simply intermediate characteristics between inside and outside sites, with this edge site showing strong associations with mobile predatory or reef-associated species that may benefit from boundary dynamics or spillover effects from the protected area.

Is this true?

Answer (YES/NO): NO